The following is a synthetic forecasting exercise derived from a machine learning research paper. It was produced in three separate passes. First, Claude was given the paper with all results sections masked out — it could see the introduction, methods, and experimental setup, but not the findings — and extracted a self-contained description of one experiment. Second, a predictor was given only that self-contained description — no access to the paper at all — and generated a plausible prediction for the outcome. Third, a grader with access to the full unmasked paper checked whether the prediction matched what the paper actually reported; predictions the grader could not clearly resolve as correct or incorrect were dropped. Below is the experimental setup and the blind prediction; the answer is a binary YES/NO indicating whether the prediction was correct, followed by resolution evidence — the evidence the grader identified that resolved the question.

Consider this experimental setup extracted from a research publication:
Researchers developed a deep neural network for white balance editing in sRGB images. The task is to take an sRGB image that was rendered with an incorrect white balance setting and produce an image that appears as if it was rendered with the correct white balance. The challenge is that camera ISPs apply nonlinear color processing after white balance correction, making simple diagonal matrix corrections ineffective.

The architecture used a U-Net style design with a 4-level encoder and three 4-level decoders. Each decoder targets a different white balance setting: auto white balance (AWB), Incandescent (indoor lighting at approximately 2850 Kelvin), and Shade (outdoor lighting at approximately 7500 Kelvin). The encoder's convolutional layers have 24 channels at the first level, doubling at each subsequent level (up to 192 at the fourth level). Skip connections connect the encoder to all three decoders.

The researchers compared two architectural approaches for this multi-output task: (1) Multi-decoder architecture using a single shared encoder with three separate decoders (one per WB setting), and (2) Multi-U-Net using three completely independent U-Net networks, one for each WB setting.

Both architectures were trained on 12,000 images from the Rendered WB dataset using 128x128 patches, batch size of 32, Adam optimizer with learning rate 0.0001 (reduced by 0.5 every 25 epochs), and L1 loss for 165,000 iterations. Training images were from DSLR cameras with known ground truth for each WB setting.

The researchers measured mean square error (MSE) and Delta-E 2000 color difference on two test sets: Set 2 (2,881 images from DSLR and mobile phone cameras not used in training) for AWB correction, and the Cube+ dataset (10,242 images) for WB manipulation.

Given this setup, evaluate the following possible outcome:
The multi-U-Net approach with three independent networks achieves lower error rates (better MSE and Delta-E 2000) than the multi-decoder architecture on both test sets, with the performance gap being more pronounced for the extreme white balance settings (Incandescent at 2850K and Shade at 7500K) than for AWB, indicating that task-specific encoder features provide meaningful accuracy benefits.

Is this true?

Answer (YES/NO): NO